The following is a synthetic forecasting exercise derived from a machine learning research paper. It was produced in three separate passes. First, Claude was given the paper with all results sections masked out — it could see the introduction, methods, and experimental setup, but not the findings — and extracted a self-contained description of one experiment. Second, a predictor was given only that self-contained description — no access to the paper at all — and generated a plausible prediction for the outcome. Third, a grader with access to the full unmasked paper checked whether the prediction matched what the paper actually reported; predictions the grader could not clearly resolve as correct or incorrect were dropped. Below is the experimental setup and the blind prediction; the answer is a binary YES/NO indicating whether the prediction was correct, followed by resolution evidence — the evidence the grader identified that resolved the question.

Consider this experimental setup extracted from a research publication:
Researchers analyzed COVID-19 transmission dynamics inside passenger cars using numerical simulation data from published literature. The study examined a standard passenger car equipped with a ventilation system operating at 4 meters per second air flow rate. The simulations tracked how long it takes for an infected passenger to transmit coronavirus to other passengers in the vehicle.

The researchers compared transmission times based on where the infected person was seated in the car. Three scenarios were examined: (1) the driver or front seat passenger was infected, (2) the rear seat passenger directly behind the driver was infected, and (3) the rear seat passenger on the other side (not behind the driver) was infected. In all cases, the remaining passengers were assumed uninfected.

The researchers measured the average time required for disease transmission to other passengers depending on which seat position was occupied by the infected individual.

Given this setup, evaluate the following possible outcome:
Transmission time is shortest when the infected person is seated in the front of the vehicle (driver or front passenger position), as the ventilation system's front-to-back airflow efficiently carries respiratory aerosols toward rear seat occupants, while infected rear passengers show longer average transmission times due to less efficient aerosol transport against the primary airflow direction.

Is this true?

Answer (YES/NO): NO